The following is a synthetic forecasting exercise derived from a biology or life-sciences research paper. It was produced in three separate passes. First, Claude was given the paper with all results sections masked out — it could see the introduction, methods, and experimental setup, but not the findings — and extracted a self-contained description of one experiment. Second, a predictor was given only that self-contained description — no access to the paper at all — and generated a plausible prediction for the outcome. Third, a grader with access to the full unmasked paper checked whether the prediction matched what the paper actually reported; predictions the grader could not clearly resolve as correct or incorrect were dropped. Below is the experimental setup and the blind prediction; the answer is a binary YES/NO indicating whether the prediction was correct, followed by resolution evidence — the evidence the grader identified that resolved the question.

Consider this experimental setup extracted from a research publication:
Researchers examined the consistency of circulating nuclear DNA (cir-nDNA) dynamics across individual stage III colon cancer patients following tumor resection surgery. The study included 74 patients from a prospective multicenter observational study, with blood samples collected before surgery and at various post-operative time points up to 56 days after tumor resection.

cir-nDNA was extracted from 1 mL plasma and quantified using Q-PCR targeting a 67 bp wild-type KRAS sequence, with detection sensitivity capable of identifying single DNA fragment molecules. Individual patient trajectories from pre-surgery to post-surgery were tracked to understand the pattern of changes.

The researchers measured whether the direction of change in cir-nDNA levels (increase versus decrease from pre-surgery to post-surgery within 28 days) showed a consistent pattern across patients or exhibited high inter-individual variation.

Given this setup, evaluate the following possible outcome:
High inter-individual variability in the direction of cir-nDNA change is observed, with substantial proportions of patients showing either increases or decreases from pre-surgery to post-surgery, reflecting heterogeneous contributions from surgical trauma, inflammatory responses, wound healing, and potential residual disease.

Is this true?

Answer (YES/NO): NO